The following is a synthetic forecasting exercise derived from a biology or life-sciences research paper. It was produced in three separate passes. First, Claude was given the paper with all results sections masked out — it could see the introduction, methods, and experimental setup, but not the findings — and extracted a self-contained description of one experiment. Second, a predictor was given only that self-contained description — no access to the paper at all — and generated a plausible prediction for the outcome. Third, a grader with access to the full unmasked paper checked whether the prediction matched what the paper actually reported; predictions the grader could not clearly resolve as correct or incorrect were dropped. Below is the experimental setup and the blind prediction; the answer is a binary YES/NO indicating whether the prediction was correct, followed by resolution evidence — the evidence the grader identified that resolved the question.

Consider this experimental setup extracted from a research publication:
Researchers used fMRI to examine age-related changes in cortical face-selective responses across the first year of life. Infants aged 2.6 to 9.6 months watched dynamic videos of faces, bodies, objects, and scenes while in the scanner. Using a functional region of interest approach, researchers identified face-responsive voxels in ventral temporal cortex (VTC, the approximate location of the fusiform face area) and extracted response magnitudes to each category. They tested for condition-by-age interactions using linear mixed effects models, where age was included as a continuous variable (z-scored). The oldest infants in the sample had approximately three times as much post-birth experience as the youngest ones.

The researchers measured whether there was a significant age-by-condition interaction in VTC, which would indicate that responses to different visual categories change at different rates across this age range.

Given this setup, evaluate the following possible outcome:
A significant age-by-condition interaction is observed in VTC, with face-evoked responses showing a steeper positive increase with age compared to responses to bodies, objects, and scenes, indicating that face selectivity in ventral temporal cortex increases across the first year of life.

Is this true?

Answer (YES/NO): NO